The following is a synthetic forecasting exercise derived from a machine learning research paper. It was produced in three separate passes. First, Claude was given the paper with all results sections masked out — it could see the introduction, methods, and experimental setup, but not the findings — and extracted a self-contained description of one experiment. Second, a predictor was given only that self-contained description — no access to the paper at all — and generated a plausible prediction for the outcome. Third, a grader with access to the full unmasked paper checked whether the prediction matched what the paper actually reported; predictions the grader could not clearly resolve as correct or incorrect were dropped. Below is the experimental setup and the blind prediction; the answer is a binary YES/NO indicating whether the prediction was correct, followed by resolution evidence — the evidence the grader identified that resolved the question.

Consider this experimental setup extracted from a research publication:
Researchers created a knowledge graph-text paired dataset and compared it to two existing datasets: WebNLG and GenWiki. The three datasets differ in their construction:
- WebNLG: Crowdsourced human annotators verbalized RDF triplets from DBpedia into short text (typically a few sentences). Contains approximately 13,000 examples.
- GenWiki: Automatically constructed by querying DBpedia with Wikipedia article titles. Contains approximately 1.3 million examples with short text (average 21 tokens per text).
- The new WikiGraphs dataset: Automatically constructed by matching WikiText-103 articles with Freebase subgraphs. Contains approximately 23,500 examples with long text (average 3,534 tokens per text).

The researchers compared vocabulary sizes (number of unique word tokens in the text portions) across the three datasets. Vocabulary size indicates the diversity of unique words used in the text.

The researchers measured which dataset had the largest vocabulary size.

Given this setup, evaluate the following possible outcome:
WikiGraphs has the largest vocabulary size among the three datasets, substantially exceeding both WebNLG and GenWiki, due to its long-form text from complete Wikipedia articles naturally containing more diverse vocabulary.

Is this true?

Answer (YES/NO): NO